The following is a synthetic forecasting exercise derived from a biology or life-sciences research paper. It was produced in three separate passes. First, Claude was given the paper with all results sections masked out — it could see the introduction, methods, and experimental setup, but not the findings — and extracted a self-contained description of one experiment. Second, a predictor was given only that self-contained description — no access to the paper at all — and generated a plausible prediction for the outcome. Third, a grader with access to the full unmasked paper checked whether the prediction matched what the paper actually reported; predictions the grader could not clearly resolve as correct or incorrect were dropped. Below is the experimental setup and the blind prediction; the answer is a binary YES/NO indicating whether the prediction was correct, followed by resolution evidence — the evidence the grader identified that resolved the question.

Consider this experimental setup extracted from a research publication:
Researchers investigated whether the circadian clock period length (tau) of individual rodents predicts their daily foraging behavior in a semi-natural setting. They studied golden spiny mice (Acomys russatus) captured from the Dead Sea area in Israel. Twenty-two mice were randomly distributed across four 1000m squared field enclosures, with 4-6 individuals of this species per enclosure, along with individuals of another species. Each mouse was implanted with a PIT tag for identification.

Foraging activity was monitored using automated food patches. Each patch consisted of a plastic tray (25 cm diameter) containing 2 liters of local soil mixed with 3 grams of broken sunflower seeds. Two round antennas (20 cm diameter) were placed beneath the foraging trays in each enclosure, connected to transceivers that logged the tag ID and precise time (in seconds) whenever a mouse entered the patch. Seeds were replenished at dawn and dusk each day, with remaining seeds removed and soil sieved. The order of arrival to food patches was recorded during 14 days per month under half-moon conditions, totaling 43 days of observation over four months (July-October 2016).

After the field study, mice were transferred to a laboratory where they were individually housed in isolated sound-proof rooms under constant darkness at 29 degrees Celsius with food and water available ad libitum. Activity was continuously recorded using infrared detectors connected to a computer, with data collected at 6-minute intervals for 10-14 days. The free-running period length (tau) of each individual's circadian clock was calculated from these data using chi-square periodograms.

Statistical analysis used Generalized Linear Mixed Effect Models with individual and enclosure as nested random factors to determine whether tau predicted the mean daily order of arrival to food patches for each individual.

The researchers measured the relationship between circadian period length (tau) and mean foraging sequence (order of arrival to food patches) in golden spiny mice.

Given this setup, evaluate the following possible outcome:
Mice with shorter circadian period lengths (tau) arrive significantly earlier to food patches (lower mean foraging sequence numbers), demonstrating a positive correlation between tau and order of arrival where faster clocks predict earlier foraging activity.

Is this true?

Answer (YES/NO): NO